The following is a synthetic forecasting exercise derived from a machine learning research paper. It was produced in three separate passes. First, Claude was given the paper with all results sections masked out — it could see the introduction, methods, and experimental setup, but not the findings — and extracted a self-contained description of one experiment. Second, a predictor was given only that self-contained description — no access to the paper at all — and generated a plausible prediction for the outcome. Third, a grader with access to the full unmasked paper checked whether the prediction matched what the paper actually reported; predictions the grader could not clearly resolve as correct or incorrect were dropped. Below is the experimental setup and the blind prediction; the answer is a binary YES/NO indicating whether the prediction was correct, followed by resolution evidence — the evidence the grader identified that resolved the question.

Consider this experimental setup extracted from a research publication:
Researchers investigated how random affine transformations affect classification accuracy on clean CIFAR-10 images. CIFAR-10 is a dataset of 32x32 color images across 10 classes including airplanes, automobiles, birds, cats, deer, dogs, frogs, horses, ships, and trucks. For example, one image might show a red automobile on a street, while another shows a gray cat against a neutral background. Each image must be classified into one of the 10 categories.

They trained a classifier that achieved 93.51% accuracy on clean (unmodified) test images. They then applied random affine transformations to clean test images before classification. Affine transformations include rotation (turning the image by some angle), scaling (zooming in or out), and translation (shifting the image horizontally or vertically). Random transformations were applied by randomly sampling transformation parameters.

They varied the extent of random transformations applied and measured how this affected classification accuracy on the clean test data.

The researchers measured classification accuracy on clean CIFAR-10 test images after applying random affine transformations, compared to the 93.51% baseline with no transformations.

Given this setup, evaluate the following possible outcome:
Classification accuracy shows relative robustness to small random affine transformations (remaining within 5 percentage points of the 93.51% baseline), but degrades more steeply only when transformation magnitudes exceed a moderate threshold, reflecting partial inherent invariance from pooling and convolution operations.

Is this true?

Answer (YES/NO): NO